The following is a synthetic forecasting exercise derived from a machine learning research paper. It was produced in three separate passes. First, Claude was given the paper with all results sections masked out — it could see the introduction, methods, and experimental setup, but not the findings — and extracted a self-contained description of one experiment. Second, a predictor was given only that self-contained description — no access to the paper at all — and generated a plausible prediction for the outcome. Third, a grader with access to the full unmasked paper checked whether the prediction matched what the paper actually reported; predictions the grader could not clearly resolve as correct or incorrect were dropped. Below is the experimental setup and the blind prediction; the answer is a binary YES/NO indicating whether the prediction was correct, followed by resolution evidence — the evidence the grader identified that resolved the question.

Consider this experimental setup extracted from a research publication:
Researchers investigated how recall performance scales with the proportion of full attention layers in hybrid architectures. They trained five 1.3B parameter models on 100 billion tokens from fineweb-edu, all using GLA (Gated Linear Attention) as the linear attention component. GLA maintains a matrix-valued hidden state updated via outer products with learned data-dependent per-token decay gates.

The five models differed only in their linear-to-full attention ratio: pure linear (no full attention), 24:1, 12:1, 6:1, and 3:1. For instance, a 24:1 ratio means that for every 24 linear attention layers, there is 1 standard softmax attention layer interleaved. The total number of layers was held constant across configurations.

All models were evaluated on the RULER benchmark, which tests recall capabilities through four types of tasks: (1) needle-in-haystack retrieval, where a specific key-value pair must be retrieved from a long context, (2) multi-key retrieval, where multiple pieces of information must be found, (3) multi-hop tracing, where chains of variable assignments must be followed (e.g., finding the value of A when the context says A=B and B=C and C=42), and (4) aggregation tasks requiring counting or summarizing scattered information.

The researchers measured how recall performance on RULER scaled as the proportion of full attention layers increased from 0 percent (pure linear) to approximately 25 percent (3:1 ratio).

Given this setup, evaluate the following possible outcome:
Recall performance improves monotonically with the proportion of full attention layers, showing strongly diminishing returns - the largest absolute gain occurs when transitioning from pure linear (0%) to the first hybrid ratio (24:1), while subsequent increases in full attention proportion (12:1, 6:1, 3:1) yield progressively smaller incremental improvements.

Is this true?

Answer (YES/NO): NO